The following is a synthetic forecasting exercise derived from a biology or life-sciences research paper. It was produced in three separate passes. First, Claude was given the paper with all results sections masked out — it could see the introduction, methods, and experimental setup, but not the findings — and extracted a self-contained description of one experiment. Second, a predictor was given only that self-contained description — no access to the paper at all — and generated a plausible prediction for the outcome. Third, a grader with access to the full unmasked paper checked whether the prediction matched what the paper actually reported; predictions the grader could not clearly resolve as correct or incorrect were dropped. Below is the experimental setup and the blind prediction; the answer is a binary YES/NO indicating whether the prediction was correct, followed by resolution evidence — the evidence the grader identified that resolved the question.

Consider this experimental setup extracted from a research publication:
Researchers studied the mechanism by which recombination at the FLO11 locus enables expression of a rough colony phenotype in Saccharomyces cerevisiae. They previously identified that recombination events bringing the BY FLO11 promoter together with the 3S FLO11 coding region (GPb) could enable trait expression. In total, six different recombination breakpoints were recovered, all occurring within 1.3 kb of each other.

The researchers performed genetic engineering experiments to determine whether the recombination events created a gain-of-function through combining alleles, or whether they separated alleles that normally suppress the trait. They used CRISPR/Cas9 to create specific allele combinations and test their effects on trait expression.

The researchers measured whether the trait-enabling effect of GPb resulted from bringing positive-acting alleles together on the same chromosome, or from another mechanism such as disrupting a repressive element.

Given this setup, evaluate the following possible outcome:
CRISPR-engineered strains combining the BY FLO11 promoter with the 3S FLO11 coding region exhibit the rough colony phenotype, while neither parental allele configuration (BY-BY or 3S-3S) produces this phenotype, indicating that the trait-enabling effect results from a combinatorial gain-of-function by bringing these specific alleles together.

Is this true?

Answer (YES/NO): YES